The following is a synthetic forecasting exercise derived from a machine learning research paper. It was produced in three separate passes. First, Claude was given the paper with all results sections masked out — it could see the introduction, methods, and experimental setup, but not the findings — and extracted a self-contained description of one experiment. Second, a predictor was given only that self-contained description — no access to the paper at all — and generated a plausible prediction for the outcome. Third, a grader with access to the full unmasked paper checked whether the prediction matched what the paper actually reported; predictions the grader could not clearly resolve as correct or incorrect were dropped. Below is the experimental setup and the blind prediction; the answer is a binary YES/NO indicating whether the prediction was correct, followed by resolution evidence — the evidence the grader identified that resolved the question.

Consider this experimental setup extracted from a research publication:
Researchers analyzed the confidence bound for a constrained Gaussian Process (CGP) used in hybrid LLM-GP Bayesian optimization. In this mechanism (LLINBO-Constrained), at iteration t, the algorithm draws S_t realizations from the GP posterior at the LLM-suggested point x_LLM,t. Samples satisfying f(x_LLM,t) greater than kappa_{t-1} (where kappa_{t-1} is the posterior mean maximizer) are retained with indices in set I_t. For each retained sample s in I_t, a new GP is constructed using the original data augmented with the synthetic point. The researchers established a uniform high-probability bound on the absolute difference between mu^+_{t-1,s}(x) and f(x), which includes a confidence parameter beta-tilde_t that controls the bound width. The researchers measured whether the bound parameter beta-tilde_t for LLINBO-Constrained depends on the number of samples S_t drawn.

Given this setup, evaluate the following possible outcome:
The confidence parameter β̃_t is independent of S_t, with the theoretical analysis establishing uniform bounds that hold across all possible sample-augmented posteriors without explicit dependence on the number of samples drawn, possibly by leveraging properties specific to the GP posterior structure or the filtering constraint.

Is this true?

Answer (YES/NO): NO